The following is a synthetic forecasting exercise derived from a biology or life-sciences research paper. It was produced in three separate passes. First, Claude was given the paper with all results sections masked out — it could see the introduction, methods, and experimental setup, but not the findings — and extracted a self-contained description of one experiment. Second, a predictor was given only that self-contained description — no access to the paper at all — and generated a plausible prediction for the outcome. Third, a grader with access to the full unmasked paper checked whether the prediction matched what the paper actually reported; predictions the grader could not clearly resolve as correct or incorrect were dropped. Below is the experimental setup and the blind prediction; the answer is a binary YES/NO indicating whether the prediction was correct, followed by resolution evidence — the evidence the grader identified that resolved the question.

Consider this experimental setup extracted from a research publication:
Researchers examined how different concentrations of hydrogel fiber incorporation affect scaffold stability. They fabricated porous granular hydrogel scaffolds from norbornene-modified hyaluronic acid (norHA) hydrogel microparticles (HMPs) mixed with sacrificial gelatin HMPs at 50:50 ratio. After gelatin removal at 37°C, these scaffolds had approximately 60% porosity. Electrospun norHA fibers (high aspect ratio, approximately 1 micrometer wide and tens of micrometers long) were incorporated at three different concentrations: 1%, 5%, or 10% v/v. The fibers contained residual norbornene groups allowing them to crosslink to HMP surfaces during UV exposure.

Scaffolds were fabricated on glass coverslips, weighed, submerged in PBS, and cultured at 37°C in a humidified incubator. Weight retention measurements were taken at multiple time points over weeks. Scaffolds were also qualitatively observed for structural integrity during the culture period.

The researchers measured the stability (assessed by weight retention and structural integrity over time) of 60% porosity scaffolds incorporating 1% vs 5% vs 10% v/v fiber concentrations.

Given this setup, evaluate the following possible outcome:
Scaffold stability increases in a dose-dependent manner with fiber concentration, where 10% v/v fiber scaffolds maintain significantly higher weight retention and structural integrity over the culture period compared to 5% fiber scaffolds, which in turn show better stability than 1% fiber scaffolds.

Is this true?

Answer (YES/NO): YES